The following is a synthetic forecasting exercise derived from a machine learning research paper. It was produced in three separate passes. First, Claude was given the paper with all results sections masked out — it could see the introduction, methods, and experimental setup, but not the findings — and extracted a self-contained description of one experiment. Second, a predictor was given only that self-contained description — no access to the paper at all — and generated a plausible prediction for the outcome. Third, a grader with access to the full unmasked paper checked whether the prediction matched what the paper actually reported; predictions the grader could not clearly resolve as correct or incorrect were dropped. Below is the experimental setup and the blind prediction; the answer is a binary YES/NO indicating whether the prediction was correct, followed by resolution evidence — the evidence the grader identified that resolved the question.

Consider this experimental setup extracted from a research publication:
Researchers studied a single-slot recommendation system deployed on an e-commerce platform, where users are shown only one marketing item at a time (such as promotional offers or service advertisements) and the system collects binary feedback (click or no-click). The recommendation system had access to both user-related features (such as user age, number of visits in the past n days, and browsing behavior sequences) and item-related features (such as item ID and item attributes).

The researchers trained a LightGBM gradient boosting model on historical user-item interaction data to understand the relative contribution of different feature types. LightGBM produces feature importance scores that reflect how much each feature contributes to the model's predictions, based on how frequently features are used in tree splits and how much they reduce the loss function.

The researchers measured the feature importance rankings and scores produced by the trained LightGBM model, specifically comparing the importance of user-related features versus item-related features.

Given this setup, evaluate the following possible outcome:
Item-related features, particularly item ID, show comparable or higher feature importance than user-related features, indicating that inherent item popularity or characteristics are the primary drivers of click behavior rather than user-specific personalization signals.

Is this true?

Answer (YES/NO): NO